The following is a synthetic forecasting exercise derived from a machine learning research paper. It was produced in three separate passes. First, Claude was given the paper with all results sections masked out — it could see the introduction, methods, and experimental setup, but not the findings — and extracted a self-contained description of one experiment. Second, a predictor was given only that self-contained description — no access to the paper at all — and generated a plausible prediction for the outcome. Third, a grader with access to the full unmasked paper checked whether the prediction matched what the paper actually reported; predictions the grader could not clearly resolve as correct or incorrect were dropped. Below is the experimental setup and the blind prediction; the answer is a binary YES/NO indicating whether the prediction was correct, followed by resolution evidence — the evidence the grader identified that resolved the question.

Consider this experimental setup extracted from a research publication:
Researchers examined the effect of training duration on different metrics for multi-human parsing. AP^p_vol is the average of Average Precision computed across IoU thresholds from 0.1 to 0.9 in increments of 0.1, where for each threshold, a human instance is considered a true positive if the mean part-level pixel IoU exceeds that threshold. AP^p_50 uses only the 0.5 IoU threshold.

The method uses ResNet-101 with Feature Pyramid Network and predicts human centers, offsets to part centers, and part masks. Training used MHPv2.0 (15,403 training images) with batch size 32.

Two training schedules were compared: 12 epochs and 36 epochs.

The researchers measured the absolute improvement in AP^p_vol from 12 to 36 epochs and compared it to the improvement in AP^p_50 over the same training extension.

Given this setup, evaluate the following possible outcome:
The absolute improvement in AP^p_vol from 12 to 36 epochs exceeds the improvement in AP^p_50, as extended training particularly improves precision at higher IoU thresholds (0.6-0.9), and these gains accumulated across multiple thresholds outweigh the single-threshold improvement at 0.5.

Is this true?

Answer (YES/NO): NO